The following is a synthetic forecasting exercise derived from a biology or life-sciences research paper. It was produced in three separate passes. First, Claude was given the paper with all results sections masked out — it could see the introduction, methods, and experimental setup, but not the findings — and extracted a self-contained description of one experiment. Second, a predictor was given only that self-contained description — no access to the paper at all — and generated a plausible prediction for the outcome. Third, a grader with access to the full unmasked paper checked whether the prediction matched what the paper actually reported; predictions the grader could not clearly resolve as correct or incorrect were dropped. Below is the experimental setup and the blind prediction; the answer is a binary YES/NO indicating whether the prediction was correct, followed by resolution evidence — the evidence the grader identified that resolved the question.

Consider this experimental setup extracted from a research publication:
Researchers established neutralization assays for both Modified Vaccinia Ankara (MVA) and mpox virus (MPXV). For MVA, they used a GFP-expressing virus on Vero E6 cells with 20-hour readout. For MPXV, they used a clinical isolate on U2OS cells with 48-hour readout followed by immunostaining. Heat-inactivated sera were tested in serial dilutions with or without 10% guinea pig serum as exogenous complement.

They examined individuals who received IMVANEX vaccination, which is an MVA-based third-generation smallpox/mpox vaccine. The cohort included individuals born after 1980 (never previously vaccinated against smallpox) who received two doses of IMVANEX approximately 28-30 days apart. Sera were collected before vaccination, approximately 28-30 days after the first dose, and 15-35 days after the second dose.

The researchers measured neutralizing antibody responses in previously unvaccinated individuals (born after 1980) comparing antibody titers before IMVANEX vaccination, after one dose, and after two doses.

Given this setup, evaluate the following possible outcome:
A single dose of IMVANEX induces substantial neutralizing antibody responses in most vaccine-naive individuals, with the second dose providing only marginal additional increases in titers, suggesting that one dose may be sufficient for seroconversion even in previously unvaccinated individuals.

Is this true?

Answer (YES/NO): NO